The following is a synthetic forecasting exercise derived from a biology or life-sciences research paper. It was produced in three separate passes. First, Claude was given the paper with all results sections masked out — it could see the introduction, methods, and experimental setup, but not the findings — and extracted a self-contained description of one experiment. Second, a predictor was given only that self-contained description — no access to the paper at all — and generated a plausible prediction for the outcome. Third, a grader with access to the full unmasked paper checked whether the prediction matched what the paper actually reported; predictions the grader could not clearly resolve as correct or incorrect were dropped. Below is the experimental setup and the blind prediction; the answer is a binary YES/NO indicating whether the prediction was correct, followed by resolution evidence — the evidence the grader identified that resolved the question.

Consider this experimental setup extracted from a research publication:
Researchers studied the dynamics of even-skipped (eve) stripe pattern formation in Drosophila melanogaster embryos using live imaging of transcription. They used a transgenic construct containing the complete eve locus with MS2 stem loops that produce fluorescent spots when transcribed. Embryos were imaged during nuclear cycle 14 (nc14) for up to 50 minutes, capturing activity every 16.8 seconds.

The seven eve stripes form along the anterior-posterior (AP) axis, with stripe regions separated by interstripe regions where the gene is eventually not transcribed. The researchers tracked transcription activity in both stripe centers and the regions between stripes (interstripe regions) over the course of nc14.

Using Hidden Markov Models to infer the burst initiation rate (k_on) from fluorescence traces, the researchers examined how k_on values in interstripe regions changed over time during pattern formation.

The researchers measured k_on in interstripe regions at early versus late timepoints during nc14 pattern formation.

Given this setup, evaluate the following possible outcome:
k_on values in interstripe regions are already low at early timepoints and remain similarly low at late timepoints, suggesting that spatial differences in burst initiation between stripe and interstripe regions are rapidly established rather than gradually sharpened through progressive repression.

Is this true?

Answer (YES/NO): NO